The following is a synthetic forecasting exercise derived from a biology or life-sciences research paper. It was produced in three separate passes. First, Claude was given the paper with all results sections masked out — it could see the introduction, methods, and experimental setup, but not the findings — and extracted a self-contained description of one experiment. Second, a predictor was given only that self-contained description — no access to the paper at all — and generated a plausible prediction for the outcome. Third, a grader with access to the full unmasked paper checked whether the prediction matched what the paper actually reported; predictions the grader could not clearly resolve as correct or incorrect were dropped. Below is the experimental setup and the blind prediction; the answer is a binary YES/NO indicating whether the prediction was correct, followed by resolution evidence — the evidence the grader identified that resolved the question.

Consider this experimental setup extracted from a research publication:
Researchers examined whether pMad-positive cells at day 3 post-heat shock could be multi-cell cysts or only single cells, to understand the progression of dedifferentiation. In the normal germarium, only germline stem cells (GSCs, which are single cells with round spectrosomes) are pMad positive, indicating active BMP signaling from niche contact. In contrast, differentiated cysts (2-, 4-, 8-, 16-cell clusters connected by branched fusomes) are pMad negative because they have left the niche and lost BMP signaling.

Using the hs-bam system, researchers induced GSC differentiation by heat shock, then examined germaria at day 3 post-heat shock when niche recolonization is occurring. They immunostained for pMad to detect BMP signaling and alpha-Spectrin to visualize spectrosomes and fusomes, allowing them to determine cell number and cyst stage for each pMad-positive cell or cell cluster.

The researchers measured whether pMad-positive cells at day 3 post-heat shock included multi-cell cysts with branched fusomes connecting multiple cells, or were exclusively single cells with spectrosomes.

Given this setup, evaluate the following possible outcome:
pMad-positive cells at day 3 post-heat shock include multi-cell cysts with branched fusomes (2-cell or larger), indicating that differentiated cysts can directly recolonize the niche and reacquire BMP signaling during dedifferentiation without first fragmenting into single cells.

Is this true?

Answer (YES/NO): YES